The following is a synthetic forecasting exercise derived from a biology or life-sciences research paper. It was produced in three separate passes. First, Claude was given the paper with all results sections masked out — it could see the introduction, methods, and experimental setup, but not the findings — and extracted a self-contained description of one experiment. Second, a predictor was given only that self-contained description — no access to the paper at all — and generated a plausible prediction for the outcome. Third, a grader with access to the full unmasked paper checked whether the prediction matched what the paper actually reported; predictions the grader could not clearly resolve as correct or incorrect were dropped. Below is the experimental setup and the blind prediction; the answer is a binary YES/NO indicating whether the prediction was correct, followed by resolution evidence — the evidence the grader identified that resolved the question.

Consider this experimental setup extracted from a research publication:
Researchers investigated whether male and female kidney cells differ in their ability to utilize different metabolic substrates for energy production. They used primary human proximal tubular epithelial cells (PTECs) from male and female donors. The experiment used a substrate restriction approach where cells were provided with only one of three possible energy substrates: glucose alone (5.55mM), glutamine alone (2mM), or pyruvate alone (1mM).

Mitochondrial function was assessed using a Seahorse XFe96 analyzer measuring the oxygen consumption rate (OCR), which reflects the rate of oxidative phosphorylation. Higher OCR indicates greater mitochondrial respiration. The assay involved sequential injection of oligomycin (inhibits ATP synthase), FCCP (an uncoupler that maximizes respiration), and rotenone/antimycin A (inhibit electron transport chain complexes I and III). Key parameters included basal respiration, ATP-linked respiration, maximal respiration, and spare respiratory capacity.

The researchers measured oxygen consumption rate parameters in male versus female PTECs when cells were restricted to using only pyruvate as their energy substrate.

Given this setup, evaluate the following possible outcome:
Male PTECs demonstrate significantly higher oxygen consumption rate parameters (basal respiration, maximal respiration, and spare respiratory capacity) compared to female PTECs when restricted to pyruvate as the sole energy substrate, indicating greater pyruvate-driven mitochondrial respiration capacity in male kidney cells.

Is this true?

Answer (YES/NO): NO